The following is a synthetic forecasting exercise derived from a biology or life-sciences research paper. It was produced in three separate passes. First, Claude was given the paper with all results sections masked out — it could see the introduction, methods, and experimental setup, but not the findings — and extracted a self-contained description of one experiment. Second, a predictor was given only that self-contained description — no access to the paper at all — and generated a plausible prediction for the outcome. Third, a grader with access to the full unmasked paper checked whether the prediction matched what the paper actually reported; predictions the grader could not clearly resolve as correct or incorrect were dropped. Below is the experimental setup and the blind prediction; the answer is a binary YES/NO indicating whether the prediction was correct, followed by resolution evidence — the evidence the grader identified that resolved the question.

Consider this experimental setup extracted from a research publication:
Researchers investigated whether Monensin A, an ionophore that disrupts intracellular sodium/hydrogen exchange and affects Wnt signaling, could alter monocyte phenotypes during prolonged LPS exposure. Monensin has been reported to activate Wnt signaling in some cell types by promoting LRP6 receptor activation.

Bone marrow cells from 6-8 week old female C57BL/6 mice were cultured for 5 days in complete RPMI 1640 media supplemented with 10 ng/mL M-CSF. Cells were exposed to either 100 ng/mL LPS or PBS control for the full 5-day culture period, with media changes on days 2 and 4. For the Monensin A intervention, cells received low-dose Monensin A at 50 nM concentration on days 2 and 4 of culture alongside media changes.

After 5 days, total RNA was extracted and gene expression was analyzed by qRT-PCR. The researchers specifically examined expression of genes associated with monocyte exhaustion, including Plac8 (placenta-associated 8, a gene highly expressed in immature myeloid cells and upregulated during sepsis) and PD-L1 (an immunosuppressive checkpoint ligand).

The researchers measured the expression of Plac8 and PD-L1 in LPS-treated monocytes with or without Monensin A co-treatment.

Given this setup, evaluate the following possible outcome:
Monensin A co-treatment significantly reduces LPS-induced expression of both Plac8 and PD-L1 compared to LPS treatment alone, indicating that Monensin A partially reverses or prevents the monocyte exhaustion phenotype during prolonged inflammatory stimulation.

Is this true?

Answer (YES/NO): NO